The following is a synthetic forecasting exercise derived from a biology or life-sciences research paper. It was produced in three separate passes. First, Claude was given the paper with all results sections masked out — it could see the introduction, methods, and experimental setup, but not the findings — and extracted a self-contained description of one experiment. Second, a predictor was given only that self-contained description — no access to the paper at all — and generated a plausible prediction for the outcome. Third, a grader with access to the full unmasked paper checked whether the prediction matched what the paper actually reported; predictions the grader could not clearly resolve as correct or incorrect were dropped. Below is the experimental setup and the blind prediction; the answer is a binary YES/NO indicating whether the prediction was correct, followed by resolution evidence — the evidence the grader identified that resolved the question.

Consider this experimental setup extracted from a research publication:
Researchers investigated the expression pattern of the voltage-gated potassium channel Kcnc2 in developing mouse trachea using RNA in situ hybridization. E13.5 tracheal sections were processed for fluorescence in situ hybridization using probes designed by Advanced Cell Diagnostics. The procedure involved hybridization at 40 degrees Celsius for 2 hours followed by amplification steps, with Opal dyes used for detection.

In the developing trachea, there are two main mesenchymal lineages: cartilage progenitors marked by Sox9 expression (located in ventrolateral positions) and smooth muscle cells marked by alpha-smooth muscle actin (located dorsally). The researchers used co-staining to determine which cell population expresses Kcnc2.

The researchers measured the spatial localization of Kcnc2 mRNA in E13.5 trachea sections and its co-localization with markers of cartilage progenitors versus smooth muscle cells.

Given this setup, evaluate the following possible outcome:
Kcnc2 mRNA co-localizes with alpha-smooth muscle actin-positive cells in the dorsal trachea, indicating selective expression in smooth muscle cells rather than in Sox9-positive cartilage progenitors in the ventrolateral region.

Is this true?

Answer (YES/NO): NO